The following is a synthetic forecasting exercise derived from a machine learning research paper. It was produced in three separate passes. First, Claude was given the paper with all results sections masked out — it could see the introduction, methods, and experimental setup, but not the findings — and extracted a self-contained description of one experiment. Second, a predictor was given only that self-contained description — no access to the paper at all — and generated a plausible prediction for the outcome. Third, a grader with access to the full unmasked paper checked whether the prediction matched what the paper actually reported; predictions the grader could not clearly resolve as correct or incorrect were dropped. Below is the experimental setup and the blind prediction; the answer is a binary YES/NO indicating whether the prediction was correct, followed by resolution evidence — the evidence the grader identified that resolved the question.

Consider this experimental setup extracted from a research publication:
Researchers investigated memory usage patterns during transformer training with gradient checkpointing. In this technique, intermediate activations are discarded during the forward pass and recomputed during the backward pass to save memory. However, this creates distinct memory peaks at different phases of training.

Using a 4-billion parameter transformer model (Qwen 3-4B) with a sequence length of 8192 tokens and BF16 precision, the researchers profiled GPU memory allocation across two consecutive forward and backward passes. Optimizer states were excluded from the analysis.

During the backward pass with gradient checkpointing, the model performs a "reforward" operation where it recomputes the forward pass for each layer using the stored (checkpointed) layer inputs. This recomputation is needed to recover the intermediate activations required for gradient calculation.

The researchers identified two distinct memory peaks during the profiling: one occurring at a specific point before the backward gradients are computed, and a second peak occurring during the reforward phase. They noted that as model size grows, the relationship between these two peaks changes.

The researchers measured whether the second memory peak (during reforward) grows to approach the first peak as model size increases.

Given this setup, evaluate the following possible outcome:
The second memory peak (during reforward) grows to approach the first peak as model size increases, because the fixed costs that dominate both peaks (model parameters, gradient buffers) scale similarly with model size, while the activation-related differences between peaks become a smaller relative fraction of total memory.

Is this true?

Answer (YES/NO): YES